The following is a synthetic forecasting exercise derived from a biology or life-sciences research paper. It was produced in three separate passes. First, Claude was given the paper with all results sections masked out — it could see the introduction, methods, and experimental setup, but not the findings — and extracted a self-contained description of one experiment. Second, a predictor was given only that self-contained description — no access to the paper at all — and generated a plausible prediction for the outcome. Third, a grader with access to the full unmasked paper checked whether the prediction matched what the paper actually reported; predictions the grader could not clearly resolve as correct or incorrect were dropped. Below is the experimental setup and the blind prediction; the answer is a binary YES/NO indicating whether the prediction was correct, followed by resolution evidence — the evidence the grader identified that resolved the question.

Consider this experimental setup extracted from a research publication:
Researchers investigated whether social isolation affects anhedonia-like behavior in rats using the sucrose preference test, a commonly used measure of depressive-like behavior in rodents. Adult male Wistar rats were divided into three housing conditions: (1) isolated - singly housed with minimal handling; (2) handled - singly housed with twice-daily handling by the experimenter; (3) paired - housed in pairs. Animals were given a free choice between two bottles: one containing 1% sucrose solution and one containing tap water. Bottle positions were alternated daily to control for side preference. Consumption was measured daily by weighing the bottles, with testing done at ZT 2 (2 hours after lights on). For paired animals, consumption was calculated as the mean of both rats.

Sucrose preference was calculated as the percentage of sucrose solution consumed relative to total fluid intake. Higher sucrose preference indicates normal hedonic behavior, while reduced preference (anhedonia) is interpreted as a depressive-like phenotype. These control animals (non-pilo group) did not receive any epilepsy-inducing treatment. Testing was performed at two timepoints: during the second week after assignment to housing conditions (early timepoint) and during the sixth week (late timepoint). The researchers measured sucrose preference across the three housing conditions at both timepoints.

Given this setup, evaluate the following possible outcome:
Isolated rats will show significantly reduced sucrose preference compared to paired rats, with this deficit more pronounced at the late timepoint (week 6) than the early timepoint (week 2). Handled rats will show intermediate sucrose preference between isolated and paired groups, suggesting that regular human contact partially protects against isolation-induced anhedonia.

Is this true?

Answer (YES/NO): NO